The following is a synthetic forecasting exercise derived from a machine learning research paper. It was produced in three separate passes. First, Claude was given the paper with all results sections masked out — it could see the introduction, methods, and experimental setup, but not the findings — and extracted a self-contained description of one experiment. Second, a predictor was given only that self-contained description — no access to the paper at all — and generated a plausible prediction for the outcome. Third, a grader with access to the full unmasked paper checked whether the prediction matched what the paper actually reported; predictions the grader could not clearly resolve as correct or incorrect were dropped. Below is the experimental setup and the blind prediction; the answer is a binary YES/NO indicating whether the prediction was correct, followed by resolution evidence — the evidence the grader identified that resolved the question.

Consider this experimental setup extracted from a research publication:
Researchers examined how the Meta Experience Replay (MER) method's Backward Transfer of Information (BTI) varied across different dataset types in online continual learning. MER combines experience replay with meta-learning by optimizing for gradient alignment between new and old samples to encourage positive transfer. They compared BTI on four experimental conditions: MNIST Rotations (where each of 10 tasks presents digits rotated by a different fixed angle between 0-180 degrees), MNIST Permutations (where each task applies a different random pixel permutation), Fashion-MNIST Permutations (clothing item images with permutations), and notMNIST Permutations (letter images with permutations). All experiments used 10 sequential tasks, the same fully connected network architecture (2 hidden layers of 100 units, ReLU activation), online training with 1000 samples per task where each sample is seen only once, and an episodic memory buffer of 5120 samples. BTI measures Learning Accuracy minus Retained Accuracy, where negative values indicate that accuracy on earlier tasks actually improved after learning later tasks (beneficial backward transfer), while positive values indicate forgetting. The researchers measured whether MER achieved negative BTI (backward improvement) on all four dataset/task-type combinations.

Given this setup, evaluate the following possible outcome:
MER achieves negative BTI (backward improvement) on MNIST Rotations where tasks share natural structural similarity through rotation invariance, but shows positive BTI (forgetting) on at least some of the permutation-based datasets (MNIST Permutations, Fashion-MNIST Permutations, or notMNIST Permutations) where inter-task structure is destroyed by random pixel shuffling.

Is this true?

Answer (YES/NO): YES